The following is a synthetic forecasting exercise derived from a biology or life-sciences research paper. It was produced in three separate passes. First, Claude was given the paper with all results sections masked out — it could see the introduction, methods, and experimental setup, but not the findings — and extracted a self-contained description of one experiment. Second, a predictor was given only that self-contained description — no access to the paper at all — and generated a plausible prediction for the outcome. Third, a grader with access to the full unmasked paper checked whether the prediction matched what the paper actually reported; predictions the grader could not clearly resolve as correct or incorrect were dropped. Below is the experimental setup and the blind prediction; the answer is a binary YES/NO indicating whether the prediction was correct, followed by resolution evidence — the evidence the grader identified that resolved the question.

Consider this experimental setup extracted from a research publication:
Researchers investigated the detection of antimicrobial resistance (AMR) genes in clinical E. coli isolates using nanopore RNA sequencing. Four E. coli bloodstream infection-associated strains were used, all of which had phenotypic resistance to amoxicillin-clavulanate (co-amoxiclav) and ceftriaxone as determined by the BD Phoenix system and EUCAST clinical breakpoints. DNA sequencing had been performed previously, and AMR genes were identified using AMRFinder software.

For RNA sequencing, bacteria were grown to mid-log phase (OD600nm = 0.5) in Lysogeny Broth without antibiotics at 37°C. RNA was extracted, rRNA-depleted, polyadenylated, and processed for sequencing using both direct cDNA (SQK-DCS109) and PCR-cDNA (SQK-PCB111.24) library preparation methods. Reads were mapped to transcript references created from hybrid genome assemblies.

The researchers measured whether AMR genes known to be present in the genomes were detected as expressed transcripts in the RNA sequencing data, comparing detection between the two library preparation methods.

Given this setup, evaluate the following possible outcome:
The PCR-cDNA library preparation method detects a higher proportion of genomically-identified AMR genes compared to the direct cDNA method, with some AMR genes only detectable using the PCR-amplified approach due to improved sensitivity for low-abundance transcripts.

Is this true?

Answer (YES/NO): NO